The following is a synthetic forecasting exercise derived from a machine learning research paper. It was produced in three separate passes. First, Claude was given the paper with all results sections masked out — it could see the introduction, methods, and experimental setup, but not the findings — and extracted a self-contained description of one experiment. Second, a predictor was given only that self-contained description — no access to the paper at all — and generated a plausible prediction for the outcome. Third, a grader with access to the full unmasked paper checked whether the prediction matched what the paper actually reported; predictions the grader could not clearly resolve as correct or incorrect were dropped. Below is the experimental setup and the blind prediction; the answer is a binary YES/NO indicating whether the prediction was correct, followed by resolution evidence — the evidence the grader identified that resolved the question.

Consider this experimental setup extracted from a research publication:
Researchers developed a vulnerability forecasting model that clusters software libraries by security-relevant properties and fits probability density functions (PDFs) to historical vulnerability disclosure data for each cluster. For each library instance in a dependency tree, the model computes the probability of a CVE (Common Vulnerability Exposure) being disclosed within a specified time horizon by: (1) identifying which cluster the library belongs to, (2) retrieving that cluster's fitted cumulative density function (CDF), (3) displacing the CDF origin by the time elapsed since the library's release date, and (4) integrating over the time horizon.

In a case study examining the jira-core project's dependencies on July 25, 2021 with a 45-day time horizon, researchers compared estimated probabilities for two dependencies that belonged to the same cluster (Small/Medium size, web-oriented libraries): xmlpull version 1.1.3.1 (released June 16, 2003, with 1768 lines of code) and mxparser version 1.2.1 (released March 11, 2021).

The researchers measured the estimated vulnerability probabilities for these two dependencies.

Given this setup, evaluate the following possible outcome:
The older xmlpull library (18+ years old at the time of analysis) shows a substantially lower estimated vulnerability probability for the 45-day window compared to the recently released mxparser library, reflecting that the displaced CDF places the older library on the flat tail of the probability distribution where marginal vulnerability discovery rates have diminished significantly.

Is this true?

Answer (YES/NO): YES